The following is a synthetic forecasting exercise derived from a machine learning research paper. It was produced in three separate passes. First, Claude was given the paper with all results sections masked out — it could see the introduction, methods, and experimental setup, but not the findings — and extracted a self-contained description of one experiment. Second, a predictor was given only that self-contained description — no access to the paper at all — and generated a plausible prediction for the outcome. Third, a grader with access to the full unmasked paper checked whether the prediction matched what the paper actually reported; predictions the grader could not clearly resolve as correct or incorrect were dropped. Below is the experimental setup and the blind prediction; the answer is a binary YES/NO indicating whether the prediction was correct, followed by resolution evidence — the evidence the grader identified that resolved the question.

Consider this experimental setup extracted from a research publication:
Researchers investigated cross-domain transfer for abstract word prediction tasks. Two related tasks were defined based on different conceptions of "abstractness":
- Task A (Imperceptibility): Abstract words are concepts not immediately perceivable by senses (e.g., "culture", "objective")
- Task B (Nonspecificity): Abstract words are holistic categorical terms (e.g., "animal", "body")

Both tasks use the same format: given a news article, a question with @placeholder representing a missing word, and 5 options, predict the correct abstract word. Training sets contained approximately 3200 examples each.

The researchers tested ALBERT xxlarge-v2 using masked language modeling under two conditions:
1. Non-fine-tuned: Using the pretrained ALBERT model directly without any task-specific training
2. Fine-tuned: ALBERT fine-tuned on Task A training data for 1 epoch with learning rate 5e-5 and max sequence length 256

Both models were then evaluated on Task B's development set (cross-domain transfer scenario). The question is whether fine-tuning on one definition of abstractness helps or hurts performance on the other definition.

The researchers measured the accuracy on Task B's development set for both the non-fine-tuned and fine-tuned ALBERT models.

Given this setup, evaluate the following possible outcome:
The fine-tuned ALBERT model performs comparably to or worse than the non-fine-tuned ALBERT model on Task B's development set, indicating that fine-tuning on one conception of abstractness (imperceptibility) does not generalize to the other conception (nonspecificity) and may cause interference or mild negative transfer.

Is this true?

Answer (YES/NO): YES